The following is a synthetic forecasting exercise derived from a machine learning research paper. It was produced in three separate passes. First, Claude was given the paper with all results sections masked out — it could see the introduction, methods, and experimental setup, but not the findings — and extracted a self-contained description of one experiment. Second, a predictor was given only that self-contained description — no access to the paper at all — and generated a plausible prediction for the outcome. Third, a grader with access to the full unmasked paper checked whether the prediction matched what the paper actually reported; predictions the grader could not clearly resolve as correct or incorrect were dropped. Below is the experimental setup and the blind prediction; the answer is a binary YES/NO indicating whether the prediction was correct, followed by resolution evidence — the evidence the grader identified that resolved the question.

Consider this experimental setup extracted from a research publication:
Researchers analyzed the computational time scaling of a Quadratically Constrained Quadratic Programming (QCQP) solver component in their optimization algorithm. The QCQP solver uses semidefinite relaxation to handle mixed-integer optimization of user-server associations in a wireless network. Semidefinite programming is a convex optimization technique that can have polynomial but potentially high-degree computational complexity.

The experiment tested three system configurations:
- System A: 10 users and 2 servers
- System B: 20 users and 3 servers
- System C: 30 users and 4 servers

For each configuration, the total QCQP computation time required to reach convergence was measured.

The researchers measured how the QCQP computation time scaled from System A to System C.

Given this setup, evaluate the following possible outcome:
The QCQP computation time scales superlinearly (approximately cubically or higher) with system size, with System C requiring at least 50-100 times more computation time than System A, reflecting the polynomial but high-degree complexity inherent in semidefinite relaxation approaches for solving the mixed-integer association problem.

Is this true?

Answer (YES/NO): YES